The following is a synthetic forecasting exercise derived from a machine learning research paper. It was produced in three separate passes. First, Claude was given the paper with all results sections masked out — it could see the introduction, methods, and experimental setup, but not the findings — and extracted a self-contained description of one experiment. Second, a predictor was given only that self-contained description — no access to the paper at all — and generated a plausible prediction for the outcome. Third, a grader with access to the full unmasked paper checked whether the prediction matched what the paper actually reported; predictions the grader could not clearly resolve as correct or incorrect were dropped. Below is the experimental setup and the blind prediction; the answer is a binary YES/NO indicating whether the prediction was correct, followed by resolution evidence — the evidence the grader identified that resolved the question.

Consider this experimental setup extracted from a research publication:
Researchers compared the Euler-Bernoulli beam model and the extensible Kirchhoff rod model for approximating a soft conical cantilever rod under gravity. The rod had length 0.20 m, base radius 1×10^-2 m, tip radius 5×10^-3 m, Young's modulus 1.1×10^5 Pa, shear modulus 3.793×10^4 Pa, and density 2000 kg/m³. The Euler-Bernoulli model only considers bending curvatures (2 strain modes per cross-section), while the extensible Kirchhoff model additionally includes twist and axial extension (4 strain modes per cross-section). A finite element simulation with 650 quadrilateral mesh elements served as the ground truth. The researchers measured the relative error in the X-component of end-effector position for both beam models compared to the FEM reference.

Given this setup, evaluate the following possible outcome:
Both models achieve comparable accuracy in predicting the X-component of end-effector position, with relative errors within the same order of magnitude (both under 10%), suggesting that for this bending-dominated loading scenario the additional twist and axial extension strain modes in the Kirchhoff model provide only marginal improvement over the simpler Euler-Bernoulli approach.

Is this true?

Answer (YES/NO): NO